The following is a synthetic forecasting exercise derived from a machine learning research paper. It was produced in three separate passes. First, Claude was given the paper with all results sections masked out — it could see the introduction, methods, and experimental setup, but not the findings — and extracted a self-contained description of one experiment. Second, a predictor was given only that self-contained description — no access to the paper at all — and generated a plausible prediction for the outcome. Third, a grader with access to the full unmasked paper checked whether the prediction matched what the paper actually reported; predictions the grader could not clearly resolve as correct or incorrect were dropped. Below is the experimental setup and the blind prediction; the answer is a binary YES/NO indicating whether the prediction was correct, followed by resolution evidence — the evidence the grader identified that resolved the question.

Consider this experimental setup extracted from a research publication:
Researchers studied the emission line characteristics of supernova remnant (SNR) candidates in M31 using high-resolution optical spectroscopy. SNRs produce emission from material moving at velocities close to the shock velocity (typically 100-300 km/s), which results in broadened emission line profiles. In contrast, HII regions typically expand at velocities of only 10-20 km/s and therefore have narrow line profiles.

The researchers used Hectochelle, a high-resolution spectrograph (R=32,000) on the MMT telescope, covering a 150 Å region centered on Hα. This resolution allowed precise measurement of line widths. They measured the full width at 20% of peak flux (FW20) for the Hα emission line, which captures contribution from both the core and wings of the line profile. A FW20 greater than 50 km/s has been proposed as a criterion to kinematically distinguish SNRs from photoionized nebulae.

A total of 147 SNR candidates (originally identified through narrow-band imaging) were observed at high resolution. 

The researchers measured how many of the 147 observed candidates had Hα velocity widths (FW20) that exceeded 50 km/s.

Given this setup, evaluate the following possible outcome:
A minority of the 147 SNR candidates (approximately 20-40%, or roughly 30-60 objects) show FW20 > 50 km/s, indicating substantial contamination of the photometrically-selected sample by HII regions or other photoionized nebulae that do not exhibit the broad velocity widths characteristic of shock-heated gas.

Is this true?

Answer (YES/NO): NO